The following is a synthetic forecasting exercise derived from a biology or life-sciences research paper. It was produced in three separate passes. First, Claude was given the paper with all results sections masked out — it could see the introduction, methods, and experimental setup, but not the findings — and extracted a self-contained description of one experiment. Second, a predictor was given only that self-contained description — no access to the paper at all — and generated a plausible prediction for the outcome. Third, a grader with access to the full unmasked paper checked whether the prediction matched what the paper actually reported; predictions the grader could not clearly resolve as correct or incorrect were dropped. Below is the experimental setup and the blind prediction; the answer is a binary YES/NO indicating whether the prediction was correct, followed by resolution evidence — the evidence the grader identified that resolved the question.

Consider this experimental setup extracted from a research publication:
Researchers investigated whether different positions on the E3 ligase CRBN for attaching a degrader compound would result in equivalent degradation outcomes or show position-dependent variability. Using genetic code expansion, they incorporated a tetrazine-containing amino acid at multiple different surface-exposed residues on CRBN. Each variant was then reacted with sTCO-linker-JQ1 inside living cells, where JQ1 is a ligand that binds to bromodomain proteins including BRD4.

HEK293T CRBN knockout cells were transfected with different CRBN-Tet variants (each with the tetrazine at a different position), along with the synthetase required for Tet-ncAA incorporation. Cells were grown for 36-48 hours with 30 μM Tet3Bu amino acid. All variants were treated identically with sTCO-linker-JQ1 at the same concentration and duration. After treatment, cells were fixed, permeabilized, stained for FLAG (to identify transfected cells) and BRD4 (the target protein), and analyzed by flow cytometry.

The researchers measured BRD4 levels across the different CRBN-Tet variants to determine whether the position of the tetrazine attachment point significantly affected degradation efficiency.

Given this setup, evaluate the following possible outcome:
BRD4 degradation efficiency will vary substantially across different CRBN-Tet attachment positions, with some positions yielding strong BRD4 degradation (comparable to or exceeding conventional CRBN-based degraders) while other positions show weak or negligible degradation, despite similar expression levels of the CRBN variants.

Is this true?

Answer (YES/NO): YES